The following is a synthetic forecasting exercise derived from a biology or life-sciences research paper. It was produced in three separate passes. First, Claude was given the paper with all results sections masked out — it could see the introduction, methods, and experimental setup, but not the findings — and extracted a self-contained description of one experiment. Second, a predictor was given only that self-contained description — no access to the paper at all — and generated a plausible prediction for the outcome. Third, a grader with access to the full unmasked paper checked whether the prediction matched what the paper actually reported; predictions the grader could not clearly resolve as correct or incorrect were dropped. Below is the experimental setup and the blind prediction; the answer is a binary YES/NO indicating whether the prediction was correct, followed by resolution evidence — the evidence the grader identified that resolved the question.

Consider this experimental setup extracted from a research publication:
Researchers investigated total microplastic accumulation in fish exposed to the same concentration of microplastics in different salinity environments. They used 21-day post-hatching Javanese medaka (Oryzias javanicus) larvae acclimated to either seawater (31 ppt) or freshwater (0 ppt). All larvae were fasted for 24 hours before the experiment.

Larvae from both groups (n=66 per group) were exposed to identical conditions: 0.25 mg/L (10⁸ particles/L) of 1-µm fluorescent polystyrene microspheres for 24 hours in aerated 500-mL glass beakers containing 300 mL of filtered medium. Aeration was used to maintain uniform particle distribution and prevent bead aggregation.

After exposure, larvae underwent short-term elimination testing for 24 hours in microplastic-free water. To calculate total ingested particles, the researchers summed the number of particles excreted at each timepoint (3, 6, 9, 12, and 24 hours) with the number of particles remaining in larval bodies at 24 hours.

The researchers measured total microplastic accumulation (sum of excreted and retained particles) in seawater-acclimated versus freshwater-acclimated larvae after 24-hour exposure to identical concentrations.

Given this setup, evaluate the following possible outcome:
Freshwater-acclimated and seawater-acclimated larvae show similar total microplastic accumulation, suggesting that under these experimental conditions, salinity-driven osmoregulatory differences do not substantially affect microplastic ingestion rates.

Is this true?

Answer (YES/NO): NO